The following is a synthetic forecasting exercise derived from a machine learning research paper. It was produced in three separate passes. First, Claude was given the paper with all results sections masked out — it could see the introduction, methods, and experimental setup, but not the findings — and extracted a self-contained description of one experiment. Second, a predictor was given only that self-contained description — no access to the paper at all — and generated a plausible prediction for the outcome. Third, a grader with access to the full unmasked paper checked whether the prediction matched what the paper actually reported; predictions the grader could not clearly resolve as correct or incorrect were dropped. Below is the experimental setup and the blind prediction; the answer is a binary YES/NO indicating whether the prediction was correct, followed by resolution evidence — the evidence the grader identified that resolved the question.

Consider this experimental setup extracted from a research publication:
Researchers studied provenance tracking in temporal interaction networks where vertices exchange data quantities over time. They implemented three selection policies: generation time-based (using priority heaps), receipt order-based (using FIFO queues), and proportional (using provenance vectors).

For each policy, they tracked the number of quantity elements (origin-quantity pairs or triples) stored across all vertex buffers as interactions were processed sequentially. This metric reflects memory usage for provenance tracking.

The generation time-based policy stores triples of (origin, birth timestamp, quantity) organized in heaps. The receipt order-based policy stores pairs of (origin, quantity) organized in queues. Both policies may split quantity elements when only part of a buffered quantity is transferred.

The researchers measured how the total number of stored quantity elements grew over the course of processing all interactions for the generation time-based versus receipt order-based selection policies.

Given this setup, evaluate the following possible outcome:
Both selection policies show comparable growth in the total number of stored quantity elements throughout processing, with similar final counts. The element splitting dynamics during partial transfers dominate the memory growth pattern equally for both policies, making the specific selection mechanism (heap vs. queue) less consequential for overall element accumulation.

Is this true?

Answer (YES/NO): YES